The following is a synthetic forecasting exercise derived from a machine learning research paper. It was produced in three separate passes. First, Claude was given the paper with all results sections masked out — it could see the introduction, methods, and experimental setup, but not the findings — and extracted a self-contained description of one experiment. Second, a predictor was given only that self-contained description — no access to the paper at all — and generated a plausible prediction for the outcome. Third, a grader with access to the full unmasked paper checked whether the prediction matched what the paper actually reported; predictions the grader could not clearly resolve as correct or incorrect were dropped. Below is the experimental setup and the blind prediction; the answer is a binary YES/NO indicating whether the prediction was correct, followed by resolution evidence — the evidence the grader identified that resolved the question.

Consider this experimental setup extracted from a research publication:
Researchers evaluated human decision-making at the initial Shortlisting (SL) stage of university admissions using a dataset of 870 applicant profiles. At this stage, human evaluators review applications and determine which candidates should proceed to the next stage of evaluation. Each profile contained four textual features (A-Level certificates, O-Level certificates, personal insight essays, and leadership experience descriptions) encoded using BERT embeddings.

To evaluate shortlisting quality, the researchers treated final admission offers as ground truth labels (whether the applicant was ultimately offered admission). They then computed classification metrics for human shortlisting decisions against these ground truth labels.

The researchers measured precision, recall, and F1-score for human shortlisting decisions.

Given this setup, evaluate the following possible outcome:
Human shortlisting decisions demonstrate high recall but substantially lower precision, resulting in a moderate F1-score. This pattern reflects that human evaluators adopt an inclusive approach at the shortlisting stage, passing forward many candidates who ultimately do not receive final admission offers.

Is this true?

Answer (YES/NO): NO